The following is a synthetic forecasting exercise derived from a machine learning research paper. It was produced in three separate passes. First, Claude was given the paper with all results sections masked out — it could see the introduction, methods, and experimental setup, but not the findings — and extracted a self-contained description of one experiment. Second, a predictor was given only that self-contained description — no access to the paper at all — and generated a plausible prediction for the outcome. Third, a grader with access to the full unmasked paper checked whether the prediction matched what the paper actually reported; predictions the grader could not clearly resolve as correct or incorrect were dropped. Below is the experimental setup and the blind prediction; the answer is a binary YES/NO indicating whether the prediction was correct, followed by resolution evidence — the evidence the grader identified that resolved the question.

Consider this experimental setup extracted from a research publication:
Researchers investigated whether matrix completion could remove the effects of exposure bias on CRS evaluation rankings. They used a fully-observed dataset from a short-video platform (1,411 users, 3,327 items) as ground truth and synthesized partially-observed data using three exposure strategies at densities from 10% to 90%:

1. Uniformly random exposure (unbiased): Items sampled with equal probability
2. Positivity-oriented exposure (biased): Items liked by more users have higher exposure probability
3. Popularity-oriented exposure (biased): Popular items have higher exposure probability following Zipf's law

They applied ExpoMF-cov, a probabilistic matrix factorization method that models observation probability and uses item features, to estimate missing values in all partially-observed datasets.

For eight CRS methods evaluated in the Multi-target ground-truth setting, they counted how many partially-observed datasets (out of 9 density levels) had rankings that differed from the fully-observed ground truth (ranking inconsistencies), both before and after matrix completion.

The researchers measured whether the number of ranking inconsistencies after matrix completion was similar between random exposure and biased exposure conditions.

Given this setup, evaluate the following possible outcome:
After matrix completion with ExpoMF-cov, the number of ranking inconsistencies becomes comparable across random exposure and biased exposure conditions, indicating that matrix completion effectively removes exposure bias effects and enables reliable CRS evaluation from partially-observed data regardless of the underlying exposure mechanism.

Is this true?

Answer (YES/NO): NO